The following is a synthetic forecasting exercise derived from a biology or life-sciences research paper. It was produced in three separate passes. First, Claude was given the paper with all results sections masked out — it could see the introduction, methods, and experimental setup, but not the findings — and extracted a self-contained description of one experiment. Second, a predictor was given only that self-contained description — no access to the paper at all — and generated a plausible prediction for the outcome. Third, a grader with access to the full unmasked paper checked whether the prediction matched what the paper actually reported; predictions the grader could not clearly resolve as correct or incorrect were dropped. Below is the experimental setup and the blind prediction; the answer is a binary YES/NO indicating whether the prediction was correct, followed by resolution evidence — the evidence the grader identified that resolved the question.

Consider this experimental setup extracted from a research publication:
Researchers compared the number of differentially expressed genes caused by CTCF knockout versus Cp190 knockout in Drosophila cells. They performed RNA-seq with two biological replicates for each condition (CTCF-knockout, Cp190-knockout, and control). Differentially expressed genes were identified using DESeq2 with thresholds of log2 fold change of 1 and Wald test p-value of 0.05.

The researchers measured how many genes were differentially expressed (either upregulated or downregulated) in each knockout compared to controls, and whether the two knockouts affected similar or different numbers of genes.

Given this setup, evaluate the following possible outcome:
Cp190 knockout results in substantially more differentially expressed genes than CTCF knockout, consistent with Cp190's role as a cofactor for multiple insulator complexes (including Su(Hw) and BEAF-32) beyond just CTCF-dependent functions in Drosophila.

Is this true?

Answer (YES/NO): YES